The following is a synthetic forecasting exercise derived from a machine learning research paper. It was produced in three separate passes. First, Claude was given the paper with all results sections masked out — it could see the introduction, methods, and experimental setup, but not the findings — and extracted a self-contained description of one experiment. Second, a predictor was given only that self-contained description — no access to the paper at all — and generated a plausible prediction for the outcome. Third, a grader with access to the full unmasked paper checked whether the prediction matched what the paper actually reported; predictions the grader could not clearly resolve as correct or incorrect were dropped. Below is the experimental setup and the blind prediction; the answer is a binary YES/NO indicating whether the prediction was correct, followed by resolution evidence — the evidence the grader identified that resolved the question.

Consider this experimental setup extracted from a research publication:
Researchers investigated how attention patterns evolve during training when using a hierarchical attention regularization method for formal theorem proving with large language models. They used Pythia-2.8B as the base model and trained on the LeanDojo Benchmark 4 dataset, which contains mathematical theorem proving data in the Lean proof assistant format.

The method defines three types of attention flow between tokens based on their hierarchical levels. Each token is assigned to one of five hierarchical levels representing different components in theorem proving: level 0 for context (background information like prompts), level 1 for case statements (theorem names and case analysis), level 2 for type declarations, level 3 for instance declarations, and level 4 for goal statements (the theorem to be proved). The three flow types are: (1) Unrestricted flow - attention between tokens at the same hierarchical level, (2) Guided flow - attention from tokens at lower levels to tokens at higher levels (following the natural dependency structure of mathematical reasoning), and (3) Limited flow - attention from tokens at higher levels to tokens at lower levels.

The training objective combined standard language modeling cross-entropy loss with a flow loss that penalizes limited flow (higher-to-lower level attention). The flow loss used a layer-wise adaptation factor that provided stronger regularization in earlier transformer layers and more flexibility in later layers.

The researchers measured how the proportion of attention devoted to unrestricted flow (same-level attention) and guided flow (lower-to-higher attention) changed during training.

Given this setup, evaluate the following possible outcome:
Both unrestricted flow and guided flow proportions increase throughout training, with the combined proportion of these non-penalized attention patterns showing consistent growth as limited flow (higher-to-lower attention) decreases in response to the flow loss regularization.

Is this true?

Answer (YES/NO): NO